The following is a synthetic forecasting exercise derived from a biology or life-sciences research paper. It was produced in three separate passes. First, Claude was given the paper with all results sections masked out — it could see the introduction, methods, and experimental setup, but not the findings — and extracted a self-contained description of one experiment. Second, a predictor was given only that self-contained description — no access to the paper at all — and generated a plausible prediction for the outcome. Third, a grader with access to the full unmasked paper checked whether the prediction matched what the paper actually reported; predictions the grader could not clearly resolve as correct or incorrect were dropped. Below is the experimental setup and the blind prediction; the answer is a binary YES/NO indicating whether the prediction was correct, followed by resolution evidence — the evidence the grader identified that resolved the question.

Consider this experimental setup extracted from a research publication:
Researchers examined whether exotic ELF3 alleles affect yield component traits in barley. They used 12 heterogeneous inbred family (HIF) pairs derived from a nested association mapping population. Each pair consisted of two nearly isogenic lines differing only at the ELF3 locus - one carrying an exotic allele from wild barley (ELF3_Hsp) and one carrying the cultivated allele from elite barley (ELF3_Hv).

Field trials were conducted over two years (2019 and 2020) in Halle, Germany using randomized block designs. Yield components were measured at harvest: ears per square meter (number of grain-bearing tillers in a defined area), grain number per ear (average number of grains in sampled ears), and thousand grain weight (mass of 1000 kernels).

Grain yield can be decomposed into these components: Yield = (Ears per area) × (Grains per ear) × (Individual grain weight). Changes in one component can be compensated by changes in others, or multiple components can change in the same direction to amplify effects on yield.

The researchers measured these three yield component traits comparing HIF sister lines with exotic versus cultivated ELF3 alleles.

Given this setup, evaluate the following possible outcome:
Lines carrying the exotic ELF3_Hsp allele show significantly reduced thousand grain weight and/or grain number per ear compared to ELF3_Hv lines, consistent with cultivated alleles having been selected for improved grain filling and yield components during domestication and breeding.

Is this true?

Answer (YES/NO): NO